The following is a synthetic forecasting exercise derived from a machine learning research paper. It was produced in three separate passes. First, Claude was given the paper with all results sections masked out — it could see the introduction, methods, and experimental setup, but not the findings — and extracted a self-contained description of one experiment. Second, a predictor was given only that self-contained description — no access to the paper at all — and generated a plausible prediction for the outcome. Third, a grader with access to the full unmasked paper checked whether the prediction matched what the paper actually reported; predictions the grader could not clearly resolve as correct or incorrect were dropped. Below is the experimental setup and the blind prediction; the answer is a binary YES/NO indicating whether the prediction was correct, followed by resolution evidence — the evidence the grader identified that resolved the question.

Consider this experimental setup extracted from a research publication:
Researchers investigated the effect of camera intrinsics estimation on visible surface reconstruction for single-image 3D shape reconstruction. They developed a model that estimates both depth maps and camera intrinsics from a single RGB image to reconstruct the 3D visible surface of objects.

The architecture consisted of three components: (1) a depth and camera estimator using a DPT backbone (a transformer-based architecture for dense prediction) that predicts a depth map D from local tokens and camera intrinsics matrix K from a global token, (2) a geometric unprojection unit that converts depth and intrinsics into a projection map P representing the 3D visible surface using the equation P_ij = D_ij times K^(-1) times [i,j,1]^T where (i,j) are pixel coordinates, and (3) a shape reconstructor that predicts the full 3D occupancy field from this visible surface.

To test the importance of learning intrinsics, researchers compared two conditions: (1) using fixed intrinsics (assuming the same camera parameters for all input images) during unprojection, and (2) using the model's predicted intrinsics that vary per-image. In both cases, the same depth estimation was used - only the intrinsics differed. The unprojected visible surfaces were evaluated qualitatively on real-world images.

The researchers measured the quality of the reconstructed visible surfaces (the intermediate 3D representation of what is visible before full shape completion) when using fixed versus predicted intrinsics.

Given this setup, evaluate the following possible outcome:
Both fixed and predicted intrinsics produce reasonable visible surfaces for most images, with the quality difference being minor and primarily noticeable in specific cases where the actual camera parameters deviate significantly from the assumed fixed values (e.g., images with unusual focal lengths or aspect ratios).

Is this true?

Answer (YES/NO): NO